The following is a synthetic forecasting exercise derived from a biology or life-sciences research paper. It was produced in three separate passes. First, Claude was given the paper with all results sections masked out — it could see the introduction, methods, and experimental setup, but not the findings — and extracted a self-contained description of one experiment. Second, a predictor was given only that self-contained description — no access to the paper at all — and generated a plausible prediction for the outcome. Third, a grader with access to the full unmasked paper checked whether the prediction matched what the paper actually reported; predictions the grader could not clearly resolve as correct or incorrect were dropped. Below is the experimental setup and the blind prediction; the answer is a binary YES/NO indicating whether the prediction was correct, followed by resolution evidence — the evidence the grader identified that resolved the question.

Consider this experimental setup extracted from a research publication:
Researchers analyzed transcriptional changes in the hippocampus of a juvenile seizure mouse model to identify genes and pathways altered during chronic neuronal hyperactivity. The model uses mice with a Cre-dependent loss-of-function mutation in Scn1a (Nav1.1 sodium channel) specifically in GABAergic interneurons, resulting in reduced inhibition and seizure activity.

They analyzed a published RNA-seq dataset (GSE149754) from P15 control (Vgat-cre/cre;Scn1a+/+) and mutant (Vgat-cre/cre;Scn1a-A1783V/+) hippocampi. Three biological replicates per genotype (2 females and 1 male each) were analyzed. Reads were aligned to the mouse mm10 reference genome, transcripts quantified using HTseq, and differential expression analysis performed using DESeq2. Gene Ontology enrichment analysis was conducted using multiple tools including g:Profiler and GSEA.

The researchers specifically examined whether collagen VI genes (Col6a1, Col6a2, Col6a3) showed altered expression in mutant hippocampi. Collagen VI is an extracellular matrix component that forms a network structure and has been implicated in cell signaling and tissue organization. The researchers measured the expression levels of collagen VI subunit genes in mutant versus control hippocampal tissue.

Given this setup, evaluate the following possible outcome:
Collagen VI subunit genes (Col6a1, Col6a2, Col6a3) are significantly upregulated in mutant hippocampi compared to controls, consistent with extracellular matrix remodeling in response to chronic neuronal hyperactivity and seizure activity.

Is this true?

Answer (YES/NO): YES